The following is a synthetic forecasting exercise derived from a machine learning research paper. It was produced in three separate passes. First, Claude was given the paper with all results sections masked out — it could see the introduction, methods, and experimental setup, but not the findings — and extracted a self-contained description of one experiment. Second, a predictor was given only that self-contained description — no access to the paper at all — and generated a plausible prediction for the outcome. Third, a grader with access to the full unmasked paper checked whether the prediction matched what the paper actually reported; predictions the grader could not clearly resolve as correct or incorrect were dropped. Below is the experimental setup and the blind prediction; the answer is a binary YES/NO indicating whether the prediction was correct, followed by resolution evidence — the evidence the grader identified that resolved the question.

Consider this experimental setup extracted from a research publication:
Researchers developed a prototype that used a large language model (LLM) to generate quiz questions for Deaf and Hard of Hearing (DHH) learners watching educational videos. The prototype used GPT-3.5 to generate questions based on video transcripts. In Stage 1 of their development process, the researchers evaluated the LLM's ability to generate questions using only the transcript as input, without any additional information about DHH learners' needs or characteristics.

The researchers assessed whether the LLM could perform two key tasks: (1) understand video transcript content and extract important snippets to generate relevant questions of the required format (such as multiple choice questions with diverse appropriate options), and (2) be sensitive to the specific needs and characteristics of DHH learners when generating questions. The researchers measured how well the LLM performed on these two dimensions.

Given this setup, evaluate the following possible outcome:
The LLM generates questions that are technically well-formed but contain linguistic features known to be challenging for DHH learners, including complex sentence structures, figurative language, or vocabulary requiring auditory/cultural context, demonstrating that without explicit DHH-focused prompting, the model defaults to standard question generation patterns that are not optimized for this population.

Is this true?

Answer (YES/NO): YES